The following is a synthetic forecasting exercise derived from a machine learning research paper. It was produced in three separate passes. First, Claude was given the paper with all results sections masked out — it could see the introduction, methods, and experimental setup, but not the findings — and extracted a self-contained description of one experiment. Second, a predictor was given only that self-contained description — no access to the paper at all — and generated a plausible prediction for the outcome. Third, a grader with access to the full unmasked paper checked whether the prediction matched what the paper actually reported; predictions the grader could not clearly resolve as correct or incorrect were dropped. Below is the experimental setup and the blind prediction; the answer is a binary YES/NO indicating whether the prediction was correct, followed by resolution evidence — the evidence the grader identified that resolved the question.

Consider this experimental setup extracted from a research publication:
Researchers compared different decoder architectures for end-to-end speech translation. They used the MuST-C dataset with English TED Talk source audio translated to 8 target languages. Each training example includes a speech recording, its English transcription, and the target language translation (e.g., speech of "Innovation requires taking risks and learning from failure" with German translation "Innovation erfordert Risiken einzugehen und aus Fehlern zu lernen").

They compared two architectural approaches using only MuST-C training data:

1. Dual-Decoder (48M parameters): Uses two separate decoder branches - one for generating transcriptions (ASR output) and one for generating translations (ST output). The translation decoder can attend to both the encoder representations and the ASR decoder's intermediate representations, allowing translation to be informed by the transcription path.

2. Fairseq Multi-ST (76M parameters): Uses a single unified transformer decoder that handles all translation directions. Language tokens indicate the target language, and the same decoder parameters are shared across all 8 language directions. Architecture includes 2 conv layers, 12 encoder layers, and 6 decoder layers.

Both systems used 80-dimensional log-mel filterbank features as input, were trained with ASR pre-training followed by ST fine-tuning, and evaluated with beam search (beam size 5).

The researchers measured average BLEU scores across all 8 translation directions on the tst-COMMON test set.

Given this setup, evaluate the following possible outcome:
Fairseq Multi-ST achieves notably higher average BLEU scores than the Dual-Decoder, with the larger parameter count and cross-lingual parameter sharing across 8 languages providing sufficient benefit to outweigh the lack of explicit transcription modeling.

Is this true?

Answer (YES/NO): NO